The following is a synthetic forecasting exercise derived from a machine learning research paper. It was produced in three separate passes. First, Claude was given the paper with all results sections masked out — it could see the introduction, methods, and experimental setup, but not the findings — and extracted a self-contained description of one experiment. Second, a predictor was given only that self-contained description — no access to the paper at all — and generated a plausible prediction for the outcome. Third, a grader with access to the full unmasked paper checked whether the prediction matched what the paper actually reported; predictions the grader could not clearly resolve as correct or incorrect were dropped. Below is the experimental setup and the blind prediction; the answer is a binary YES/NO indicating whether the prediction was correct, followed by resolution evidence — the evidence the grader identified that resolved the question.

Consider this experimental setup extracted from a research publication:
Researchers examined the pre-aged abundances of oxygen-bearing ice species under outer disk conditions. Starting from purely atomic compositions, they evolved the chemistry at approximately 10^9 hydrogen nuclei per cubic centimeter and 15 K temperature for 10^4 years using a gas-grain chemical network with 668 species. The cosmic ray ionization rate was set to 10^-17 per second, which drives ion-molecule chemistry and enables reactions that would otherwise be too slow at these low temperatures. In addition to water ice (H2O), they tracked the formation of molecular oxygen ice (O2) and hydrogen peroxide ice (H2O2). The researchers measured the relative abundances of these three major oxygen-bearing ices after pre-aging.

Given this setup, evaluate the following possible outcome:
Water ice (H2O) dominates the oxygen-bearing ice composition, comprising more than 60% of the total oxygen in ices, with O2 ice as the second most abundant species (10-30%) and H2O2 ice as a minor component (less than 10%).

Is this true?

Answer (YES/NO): NO